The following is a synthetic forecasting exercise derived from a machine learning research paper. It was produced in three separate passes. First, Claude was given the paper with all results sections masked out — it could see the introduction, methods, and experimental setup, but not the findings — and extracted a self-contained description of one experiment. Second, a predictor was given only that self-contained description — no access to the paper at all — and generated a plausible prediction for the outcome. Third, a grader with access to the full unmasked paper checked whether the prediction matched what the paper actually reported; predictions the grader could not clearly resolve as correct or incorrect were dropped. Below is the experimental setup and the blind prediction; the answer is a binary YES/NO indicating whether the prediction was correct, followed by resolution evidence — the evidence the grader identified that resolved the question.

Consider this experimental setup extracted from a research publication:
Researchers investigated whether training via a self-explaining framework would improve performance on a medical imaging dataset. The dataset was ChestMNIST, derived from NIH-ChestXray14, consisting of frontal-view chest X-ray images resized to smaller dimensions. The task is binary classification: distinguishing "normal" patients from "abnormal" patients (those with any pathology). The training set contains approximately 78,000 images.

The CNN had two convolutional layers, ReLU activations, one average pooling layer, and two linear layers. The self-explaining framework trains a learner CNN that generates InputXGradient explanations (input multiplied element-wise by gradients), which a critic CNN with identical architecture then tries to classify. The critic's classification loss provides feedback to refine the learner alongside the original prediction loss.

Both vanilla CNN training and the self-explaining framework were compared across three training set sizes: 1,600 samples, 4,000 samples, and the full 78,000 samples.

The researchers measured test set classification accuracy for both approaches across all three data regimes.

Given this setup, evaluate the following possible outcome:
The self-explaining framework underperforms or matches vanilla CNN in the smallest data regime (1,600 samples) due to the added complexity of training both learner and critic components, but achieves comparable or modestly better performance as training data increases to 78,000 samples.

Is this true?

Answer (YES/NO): NO